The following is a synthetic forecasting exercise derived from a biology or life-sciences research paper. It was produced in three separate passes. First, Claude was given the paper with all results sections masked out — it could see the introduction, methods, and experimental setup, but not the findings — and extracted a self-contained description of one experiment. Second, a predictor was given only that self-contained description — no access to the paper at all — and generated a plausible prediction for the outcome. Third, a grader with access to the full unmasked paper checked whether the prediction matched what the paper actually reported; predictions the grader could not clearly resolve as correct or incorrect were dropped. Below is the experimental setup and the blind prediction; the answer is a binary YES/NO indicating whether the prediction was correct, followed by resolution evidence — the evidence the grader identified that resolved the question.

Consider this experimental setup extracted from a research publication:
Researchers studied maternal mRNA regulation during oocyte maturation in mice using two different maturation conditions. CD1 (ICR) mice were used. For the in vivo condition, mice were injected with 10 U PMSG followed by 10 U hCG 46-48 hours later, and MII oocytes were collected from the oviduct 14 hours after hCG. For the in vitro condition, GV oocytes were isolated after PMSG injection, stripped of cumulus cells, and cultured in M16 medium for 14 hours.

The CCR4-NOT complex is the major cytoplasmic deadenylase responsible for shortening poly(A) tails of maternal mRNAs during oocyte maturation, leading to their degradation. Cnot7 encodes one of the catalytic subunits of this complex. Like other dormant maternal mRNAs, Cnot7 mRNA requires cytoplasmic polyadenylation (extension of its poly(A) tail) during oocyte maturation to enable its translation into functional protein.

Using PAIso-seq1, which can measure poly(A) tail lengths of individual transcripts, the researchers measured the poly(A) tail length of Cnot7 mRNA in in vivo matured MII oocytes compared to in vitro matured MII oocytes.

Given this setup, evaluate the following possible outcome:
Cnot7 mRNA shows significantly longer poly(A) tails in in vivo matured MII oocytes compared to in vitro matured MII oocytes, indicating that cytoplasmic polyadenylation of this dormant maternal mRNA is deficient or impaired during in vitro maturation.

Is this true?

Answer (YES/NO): NO